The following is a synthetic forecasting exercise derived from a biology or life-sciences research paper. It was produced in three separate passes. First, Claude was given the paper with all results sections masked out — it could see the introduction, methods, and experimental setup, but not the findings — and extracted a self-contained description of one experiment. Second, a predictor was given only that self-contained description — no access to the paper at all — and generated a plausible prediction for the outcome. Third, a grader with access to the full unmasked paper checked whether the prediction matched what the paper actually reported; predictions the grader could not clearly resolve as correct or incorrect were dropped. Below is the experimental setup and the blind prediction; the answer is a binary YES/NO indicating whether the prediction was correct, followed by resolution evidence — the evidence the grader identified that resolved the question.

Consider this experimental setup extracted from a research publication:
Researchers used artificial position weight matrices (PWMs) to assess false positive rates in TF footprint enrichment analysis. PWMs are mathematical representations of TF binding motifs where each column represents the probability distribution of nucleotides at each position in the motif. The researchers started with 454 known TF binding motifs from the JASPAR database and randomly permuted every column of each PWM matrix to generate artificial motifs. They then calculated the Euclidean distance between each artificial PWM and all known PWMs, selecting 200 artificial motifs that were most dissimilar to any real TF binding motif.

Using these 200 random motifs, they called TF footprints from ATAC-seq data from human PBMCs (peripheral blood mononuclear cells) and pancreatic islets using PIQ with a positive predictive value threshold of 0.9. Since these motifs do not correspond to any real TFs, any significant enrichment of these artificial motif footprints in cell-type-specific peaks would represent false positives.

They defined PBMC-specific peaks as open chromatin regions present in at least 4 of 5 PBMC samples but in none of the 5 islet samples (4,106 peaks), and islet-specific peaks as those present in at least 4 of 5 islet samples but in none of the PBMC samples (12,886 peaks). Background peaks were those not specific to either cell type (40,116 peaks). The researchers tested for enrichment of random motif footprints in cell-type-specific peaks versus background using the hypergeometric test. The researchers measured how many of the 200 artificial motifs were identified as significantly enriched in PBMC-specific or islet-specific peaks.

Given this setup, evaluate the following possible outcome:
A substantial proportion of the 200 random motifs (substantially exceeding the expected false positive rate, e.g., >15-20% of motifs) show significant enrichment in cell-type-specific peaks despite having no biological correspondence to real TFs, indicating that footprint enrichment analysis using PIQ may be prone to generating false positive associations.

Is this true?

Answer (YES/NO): YES